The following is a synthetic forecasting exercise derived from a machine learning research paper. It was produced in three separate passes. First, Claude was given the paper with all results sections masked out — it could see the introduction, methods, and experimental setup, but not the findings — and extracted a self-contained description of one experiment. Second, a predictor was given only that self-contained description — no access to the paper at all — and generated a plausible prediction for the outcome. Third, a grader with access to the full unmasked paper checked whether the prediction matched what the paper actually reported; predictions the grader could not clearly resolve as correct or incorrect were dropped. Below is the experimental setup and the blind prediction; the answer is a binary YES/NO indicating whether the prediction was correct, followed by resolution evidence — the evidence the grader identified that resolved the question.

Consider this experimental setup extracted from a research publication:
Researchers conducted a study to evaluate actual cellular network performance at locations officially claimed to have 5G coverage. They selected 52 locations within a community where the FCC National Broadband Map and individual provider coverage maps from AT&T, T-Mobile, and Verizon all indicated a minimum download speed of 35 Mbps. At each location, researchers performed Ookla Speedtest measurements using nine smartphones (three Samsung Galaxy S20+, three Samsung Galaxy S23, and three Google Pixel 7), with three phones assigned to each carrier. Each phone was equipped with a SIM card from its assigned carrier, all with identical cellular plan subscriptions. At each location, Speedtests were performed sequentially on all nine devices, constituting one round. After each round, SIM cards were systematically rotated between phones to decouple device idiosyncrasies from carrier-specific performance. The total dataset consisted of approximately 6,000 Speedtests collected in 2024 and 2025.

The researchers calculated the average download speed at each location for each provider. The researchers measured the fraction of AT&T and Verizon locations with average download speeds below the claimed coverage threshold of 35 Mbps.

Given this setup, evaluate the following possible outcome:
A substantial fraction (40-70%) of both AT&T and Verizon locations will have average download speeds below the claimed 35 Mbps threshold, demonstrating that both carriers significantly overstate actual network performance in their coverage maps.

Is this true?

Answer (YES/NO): YES